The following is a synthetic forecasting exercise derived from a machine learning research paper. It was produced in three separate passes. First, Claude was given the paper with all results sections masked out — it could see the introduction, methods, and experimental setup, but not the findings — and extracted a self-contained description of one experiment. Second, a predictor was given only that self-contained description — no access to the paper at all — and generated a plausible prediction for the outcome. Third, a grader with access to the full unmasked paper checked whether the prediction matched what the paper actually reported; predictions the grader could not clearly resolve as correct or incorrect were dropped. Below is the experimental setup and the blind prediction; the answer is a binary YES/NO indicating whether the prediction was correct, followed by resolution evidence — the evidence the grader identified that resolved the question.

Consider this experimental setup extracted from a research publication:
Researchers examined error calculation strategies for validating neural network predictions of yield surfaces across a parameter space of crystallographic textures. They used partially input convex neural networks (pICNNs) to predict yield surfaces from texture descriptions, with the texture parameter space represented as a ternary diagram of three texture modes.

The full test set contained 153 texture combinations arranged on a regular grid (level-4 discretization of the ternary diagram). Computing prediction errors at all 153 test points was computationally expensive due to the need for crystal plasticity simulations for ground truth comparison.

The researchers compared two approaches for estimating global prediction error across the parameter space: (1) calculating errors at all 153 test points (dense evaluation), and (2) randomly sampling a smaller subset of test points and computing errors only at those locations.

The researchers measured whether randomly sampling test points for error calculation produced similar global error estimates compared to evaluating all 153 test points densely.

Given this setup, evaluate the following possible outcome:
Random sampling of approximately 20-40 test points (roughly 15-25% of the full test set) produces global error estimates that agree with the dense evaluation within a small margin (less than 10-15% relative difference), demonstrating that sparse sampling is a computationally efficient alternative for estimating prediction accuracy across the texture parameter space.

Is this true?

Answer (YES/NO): NO